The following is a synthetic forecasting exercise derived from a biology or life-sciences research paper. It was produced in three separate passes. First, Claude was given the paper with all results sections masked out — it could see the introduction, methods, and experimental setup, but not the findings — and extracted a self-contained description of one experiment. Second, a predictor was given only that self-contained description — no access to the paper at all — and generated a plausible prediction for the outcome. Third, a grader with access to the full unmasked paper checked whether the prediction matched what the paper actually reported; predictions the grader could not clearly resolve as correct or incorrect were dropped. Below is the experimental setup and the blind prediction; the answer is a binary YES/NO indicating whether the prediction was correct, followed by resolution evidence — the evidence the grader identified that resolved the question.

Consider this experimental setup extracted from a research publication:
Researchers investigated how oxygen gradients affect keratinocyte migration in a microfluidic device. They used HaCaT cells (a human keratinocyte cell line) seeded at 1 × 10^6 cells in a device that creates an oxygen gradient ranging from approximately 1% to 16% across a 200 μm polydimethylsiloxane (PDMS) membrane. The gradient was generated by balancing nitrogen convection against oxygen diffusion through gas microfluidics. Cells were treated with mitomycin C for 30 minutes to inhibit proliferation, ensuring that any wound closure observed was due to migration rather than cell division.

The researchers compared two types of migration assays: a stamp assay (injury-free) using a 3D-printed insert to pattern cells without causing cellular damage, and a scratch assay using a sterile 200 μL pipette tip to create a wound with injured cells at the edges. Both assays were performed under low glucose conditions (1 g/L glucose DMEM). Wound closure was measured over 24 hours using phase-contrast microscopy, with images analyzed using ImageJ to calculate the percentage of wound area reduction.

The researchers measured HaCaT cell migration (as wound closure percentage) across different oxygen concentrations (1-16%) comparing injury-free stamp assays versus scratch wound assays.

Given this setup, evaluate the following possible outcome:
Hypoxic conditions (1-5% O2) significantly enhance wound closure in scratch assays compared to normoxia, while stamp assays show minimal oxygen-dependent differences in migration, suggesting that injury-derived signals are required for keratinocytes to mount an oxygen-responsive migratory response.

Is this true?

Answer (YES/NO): NO